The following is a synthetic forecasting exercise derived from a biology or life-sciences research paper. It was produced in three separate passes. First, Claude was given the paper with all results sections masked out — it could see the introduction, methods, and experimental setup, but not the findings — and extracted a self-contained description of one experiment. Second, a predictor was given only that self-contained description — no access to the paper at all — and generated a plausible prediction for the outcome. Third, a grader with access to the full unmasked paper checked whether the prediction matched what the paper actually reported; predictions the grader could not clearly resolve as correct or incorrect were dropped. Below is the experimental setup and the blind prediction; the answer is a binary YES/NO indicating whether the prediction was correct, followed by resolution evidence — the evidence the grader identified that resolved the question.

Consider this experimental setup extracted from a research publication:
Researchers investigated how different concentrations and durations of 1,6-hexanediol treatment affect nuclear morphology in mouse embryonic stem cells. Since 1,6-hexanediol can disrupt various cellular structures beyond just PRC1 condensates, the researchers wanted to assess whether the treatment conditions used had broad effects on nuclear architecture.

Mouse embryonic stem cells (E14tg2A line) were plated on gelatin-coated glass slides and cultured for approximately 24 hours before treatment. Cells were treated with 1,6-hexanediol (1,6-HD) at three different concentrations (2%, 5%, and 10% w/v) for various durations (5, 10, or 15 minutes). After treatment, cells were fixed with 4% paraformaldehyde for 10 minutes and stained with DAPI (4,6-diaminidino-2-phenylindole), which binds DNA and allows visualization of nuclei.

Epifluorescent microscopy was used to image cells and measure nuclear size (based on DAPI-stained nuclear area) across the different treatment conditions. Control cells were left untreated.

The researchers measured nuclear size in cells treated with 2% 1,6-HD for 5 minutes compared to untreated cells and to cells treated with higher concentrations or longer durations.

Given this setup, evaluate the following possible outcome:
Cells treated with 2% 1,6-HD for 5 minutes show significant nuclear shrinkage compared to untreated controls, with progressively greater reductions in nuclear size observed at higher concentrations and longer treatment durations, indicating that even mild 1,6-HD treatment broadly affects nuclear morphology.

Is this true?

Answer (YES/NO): NO